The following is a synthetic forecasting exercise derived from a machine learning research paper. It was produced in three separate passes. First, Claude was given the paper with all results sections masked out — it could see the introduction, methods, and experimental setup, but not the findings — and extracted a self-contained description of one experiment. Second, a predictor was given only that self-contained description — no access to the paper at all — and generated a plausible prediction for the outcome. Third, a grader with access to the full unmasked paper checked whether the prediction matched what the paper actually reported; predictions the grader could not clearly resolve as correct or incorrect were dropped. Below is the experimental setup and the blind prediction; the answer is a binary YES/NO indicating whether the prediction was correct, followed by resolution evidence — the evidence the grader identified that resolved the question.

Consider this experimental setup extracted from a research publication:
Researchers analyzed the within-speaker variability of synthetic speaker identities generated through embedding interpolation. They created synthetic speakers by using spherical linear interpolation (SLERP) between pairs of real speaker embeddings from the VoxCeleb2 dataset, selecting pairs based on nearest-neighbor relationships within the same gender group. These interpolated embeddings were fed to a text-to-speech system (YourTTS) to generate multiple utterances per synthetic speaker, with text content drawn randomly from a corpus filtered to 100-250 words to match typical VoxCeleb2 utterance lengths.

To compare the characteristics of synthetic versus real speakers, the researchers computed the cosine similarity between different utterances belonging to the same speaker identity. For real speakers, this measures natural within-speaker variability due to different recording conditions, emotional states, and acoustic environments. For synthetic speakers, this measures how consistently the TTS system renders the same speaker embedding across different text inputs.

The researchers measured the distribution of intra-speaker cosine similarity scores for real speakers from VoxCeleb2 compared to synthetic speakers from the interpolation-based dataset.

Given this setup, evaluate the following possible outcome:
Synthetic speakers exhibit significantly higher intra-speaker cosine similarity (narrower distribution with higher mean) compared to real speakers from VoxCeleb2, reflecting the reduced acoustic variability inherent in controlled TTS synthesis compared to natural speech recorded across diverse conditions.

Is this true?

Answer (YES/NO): YES